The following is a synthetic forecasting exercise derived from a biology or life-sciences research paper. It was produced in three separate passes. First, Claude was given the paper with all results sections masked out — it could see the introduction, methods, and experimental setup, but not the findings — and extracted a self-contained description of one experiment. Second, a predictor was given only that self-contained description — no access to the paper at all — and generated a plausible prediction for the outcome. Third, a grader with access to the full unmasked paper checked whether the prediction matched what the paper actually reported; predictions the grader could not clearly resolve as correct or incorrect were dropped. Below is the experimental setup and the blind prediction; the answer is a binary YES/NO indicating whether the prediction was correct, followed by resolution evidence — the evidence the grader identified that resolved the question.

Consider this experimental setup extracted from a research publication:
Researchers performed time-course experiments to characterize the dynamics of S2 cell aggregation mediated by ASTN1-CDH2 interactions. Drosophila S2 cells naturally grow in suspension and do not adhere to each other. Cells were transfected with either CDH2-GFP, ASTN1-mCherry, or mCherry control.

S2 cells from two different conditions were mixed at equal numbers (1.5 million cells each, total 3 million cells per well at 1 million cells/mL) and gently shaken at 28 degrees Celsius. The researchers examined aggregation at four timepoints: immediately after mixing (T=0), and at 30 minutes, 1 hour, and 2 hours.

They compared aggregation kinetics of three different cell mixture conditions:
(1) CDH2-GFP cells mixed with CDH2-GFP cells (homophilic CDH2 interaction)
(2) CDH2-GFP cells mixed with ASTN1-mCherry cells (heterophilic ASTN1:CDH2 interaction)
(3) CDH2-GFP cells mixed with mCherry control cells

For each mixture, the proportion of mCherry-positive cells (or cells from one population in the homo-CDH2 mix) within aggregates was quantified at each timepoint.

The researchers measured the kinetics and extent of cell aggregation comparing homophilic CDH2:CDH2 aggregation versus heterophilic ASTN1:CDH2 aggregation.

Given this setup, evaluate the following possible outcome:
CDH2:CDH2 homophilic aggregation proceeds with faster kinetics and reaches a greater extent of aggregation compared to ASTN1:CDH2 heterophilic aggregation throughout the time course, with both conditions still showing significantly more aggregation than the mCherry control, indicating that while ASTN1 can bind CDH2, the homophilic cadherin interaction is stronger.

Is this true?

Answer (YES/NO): YES